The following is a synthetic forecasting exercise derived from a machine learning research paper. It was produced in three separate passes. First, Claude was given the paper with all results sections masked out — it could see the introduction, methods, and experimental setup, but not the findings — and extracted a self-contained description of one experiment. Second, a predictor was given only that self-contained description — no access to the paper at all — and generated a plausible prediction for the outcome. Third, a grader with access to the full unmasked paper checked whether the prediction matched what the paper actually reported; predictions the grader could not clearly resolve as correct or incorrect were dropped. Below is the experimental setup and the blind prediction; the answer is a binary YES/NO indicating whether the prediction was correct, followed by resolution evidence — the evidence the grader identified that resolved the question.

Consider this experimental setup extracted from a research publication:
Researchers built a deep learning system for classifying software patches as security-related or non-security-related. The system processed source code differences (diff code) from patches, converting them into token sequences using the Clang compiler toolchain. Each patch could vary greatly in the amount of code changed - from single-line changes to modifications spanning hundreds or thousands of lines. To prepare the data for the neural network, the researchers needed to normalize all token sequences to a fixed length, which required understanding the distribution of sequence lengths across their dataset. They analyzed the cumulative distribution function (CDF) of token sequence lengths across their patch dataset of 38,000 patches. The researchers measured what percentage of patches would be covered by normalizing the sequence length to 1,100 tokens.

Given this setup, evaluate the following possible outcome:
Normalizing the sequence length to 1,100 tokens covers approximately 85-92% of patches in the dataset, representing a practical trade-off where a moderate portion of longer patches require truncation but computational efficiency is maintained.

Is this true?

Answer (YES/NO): NO